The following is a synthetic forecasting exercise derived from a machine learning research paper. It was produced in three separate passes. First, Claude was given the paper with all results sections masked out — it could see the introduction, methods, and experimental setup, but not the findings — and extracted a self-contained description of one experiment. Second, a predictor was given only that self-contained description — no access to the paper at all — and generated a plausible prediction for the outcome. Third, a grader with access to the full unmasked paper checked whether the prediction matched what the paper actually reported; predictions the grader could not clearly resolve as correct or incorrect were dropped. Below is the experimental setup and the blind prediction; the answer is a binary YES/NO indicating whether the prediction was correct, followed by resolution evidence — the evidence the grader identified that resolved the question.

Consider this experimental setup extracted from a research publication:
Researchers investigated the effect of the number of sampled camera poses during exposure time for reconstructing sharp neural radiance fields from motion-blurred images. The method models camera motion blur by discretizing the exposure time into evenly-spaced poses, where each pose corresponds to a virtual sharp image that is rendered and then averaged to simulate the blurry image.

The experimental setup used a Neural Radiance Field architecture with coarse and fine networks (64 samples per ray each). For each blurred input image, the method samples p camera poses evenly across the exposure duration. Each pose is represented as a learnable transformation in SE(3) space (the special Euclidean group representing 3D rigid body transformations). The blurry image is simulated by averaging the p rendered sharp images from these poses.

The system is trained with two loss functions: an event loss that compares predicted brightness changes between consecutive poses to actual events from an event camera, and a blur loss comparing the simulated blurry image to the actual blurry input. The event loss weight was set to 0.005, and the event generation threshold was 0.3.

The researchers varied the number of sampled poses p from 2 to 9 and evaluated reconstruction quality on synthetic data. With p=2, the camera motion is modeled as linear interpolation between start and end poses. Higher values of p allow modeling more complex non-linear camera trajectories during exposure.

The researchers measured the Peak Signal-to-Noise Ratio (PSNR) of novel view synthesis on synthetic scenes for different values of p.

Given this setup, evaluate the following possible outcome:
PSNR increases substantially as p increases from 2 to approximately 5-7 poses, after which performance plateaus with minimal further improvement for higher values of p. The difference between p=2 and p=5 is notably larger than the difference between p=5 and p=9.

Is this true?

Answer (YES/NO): YES